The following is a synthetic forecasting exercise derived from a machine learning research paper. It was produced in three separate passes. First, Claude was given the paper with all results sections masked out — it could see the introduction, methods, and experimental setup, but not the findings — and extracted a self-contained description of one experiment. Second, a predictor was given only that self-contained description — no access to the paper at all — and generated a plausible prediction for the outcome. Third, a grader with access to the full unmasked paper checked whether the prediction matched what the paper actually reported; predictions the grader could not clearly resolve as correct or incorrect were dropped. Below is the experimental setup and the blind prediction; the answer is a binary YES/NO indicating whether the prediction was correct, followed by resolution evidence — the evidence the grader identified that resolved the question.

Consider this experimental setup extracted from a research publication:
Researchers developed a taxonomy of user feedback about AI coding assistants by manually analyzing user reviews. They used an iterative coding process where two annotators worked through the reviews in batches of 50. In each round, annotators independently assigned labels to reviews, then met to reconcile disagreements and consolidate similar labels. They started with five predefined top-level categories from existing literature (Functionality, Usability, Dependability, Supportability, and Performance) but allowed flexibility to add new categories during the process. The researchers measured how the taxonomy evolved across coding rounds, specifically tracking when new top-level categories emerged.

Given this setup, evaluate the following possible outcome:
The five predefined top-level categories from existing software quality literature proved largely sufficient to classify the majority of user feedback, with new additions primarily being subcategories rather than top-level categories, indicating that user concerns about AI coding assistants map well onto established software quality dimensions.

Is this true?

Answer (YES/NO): NO